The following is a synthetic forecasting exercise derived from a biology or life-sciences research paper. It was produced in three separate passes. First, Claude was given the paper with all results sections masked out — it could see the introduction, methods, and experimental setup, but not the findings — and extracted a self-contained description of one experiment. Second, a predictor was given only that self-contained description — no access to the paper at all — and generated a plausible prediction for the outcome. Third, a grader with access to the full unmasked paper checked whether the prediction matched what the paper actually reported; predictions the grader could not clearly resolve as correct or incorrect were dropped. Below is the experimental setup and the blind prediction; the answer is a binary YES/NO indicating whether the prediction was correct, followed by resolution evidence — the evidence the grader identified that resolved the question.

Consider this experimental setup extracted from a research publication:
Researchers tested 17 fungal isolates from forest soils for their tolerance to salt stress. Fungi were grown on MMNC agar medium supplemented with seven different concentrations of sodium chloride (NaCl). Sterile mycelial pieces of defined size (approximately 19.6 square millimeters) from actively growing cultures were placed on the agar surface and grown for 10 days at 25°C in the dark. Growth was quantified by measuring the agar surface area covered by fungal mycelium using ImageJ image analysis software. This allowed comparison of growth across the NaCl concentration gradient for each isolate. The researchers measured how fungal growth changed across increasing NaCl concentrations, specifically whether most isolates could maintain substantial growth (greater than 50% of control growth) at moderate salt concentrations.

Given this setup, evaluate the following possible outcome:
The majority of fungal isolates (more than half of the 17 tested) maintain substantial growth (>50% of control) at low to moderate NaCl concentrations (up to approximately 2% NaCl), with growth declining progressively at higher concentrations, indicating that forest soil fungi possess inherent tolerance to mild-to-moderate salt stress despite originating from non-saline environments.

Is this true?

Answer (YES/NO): NO